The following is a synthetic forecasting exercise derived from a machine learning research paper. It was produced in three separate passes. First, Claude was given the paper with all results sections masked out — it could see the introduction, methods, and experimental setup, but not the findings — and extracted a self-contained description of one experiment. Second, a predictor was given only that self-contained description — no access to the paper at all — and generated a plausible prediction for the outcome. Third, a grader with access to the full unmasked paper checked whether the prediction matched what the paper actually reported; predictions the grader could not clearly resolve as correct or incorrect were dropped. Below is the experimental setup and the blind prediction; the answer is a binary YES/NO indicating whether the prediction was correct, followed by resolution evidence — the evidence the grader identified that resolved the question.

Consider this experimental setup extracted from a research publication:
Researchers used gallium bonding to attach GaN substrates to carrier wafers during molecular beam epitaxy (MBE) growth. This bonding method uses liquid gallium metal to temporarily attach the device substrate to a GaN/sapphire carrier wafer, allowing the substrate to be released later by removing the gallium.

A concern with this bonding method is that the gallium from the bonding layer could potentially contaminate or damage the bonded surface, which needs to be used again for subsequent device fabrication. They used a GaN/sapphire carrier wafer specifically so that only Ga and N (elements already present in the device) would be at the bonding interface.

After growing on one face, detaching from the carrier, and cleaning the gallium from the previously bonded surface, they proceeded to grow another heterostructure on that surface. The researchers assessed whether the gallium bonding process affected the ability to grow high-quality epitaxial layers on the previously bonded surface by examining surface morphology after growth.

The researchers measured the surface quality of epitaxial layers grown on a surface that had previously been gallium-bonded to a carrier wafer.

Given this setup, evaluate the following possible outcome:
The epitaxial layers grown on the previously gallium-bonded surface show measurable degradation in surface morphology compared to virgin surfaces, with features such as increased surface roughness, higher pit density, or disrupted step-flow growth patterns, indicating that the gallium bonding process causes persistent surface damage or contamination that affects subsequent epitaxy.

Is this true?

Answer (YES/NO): NO